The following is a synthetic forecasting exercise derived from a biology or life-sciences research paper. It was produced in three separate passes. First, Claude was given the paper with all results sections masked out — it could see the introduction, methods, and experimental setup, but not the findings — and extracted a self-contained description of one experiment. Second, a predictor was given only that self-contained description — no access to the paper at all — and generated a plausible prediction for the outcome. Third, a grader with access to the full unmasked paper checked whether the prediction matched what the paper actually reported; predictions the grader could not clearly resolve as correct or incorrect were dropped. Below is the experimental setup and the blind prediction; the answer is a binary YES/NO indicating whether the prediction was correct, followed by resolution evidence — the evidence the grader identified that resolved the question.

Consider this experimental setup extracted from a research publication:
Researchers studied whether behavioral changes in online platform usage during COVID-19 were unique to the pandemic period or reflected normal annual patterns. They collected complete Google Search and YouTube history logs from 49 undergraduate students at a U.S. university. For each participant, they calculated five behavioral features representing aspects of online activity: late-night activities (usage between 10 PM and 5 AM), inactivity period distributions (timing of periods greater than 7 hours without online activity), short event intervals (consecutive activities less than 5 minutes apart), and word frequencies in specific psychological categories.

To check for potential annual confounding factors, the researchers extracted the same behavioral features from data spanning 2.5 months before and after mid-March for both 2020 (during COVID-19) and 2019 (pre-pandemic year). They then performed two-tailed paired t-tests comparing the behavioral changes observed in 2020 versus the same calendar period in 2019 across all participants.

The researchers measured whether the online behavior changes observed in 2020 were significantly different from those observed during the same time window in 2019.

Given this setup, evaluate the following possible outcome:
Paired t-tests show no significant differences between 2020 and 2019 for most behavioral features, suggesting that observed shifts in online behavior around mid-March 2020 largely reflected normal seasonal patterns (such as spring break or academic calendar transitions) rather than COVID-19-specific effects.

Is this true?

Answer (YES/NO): NO